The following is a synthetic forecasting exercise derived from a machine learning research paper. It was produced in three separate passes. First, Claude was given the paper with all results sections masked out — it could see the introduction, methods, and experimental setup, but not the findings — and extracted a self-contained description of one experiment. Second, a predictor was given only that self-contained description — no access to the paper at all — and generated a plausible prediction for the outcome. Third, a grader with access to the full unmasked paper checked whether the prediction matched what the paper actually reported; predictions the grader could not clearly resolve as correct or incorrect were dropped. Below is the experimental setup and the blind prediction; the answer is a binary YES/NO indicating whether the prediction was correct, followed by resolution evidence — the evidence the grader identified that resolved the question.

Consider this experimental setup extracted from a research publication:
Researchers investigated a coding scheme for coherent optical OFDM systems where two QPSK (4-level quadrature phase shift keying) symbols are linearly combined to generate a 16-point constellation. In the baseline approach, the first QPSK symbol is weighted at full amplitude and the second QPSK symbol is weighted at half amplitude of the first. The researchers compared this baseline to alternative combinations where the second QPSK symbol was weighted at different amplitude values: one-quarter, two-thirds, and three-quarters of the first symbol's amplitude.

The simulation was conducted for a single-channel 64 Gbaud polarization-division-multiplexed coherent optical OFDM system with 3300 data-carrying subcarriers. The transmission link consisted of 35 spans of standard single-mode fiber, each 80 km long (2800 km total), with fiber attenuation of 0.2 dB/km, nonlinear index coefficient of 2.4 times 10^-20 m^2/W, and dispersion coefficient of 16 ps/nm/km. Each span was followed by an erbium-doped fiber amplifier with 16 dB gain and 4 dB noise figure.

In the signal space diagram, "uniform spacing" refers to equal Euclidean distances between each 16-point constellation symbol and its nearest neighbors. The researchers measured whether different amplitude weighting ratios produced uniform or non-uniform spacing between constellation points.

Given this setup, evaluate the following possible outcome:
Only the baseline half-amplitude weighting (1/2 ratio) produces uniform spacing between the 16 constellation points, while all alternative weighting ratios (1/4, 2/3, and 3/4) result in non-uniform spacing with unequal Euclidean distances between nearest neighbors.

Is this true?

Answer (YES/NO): YES